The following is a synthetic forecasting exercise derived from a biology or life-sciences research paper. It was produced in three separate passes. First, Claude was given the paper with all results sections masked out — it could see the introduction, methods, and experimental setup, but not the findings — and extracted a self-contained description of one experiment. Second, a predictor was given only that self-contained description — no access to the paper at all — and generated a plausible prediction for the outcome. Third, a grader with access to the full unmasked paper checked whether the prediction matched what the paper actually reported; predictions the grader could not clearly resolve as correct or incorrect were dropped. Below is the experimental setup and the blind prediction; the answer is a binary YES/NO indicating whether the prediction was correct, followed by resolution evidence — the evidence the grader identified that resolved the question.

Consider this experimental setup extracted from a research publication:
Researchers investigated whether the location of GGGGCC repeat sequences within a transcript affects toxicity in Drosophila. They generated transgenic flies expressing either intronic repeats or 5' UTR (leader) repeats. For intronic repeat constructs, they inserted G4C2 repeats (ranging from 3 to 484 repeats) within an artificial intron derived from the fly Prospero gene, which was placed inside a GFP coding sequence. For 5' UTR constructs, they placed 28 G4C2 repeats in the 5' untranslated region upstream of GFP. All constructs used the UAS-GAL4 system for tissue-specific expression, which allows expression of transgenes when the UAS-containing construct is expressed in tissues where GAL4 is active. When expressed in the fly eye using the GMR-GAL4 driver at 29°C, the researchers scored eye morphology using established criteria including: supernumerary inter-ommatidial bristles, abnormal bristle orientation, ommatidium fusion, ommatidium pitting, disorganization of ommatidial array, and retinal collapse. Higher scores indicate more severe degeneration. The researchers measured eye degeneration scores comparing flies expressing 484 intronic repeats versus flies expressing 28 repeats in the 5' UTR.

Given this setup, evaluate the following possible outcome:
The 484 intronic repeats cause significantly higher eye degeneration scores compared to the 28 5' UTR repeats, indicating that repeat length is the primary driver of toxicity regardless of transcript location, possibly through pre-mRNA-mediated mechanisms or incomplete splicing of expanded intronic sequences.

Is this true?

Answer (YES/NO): NO